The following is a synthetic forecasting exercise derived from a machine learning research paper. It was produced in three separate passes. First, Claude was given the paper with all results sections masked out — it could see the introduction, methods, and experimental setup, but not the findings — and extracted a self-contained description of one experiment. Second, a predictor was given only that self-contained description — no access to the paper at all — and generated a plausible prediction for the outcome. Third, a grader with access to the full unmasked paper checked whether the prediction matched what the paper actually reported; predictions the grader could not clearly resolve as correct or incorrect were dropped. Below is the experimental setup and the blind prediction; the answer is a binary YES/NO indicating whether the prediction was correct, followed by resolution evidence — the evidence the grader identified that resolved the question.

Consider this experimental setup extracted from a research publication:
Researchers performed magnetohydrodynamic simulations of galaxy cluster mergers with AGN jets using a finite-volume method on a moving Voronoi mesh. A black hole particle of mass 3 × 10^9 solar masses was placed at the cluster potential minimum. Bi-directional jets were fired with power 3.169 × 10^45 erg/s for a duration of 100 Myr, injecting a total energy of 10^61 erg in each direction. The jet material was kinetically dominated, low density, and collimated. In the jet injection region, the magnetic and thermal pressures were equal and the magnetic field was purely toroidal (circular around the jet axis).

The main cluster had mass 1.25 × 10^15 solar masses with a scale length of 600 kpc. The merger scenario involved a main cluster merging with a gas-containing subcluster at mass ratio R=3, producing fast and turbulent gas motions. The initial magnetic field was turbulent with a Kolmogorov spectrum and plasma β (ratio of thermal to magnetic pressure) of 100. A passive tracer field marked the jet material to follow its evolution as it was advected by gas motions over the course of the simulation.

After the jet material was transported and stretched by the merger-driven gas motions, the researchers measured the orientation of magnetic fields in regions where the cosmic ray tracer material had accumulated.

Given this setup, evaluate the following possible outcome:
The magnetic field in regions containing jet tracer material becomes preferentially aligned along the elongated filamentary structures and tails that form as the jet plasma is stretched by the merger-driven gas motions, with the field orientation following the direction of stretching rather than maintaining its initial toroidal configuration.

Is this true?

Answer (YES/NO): YES